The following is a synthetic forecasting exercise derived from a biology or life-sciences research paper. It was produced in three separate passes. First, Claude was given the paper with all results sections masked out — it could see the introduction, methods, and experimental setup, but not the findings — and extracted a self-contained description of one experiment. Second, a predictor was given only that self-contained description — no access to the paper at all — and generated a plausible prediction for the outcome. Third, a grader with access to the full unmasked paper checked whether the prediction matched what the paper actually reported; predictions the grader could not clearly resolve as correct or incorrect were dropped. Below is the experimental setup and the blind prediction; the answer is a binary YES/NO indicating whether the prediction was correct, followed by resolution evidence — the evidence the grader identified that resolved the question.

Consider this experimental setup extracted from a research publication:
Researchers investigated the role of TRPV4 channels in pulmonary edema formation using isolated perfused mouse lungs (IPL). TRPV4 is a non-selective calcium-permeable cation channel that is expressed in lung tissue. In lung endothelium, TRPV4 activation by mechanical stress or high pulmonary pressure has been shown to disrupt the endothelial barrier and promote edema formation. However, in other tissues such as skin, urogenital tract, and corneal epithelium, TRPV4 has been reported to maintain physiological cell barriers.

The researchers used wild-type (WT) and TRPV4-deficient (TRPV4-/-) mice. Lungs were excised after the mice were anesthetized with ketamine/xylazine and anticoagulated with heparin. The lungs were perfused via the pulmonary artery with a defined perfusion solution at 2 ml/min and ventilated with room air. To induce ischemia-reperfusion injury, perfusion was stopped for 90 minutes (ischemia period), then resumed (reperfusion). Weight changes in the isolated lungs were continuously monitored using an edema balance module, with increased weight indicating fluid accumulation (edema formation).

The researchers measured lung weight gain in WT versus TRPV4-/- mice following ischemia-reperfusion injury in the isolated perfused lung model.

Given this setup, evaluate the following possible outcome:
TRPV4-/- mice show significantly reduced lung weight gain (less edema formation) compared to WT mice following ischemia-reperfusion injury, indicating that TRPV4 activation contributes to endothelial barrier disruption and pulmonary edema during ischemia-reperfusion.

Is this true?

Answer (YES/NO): NO